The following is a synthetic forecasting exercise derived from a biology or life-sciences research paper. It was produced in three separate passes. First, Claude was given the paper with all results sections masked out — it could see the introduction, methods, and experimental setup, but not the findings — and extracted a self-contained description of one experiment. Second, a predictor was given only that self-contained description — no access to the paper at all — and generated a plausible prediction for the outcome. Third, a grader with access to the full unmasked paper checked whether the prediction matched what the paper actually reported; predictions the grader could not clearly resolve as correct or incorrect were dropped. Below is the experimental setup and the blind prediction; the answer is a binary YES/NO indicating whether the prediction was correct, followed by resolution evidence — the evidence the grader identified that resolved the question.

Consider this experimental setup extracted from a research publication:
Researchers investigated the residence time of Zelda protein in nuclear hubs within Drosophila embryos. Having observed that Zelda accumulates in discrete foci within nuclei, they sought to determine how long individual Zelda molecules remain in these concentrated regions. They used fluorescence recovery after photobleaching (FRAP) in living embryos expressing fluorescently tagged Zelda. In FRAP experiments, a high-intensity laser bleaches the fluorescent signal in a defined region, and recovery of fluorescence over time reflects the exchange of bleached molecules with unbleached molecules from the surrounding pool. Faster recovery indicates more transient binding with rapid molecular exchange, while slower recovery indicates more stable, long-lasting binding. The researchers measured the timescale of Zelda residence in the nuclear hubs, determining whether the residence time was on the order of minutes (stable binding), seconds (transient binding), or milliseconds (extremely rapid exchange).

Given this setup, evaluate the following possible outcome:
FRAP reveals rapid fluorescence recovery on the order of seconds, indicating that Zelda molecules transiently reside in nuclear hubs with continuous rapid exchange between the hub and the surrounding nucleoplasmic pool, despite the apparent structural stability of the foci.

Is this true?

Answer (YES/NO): YES